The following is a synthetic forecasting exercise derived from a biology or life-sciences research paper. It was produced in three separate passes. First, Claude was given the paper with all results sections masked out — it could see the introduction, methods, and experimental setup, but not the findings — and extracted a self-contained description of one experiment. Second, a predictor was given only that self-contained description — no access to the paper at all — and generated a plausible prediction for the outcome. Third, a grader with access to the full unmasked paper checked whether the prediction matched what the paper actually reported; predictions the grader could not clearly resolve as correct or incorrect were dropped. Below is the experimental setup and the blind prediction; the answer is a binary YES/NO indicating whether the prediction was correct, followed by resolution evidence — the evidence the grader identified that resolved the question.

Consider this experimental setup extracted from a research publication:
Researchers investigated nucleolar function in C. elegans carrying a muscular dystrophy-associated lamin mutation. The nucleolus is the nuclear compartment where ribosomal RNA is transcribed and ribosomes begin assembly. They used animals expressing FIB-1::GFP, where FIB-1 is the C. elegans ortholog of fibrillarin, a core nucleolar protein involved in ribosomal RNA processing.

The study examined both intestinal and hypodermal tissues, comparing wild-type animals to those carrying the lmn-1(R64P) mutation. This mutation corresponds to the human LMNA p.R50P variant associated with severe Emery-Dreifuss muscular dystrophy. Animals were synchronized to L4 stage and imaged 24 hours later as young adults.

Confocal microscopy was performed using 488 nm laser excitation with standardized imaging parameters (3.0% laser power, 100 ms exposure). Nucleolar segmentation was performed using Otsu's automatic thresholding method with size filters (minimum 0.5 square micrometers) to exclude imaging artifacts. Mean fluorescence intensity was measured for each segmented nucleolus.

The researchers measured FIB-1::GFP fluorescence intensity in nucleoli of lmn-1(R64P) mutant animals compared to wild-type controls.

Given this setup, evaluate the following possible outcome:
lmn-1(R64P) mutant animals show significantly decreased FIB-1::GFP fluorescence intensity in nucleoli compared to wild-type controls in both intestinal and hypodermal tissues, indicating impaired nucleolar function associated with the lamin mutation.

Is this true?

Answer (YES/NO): NO